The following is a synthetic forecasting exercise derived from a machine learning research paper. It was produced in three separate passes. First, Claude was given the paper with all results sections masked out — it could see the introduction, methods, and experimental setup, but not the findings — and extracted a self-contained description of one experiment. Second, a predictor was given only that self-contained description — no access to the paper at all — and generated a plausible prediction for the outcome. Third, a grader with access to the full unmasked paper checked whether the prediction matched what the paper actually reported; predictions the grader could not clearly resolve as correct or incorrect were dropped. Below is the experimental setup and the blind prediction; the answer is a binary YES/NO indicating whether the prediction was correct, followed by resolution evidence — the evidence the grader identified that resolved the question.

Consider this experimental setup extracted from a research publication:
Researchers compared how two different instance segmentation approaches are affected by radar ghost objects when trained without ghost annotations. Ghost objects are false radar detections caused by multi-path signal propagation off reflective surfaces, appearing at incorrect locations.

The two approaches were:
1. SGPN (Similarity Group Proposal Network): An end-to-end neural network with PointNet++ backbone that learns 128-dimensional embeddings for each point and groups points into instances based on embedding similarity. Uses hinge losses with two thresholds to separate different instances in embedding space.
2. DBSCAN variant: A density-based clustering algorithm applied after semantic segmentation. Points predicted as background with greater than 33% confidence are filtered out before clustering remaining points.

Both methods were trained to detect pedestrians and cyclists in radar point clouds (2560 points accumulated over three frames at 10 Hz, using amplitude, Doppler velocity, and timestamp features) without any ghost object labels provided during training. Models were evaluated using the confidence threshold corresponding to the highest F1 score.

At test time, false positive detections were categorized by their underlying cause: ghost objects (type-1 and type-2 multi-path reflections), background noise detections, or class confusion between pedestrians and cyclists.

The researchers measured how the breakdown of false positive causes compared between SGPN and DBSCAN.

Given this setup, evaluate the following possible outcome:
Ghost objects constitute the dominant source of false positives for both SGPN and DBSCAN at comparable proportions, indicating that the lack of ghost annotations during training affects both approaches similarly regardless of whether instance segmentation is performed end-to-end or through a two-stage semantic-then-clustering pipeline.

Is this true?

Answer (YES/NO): NO